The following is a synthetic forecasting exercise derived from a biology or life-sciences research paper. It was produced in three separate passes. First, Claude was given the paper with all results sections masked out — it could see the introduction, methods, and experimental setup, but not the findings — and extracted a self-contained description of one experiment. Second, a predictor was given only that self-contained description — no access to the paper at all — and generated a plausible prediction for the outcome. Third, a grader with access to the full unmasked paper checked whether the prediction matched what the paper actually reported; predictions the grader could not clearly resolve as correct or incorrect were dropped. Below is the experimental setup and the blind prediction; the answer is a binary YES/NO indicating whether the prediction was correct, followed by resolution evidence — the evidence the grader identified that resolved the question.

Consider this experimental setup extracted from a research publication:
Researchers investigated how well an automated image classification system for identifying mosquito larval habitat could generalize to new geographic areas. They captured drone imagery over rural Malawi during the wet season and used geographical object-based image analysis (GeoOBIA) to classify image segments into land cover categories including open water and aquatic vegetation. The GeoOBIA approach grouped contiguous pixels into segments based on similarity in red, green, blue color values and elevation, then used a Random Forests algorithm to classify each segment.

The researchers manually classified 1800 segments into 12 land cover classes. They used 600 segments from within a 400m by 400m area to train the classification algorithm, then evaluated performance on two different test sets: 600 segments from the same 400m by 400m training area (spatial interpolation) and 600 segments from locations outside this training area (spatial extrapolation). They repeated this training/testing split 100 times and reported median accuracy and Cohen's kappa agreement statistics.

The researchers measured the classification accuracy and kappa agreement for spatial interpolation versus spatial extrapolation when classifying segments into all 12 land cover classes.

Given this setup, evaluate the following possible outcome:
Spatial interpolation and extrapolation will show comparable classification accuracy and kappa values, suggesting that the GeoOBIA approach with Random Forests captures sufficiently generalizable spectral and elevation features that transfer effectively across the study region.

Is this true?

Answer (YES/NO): NO